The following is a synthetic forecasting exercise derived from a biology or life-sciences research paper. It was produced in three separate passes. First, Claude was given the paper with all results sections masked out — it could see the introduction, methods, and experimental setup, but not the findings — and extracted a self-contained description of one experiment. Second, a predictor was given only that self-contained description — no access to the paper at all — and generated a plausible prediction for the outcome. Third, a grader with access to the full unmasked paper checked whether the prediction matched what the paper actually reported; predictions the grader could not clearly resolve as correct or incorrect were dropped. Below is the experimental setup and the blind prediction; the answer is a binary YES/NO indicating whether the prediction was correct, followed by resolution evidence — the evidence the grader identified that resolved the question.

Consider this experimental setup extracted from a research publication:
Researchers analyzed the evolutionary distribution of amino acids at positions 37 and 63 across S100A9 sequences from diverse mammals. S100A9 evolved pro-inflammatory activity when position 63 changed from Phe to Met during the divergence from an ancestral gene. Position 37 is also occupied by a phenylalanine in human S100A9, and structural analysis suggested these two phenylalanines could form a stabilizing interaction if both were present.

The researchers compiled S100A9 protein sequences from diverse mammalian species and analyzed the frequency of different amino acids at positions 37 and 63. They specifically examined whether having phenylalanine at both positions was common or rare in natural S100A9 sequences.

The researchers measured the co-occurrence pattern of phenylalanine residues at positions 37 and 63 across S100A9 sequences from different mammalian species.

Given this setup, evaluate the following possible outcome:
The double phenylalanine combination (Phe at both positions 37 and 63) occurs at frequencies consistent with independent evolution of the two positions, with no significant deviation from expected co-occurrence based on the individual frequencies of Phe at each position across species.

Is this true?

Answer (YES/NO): NO